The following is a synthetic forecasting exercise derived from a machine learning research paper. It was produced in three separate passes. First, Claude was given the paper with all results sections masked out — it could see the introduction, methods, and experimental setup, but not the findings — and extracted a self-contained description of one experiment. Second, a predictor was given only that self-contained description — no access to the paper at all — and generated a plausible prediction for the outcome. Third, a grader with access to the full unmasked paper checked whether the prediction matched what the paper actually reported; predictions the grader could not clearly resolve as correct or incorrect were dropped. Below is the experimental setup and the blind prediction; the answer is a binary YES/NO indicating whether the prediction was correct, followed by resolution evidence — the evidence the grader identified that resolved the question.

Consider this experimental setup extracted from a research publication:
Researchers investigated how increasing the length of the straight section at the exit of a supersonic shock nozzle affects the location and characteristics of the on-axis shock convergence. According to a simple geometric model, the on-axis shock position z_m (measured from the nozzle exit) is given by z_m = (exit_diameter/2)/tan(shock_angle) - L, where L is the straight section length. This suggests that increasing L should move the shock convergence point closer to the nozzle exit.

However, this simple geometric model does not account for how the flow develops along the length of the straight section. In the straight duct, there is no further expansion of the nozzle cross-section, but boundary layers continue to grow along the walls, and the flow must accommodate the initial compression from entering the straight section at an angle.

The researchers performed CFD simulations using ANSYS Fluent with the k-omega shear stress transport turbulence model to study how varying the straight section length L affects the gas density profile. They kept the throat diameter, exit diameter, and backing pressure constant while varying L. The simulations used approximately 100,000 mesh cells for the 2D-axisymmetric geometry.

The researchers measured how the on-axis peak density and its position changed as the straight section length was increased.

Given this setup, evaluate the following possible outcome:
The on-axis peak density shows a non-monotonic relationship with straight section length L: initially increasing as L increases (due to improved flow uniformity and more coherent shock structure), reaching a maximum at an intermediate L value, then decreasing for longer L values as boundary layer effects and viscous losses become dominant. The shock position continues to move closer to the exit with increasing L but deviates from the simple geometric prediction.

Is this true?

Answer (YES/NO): NO